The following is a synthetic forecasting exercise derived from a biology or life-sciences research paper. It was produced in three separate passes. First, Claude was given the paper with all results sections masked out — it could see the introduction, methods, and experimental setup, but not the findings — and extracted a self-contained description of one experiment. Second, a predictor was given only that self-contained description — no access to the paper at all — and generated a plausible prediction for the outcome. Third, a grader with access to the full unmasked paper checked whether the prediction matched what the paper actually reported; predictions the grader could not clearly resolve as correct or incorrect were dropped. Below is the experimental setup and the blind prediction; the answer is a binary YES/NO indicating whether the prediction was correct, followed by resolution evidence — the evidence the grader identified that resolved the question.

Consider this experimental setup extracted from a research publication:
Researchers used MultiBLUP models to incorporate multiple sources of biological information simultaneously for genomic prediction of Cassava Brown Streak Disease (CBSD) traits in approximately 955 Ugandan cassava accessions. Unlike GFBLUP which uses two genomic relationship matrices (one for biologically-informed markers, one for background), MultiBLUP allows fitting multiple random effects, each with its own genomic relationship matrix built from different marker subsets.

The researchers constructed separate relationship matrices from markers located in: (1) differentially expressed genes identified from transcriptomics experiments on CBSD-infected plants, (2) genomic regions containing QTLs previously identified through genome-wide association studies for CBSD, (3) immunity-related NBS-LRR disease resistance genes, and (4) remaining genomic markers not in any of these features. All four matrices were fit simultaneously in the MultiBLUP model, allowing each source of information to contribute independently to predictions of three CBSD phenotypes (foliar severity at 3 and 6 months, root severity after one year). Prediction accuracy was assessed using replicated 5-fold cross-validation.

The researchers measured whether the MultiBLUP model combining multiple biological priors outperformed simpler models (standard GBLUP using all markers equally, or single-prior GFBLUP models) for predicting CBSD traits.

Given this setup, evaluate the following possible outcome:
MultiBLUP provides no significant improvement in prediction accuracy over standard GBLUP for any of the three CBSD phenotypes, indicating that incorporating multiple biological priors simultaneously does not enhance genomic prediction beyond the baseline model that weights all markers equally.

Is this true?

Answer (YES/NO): NO